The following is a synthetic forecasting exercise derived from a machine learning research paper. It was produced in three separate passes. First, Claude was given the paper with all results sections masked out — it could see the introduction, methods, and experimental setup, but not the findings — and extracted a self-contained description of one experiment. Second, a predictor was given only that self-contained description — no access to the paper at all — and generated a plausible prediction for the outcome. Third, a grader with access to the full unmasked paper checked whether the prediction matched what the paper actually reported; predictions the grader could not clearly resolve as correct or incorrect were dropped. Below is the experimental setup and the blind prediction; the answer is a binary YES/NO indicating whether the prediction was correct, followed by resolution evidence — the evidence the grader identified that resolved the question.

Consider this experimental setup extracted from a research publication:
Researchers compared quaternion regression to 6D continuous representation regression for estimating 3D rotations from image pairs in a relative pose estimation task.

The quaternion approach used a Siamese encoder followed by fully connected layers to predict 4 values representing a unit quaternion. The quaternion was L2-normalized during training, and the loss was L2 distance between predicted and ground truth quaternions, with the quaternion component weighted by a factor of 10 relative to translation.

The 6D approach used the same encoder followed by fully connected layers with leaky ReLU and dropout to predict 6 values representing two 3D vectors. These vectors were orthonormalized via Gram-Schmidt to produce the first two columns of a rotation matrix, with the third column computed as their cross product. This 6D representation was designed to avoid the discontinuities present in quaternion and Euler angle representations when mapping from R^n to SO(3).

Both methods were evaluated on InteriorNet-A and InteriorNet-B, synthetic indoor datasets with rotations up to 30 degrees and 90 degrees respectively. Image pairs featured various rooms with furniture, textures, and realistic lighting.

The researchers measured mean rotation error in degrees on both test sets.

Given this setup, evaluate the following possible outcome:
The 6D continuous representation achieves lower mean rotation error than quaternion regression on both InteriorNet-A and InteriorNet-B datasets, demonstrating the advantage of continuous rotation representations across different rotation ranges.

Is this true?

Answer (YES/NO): YES